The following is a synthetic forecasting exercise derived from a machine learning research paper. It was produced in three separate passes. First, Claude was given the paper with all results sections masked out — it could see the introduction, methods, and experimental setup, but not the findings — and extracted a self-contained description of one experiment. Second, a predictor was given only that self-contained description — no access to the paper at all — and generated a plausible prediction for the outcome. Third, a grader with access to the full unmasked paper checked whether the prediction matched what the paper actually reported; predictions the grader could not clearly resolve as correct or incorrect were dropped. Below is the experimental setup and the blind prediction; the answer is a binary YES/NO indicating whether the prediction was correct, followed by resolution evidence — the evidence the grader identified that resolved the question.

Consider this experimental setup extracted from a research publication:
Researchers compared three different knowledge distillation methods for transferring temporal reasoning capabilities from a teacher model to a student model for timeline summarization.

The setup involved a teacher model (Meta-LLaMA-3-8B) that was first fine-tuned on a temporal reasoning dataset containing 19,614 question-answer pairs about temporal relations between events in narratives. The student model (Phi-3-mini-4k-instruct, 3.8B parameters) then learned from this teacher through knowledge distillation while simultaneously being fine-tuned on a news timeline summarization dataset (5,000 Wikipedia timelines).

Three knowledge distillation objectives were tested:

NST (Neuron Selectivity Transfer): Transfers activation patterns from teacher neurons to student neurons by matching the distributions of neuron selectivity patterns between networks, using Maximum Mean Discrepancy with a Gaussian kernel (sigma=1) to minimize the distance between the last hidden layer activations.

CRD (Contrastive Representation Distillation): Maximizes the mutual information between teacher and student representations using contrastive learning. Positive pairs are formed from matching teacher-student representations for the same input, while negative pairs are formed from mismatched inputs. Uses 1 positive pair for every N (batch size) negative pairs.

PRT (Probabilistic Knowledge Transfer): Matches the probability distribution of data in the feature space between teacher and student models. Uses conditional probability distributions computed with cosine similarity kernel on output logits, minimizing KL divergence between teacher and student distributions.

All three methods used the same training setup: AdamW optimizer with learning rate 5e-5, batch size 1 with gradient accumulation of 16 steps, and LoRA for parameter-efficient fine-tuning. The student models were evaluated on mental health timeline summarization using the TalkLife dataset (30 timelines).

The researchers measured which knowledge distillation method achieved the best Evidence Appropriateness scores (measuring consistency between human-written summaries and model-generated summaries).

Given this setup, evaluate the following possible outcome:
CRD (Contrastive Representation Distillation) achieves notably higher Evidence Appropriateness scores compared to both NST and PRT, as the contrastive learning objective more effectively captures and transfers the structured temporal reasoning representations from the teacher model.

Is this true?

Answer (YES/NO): NO